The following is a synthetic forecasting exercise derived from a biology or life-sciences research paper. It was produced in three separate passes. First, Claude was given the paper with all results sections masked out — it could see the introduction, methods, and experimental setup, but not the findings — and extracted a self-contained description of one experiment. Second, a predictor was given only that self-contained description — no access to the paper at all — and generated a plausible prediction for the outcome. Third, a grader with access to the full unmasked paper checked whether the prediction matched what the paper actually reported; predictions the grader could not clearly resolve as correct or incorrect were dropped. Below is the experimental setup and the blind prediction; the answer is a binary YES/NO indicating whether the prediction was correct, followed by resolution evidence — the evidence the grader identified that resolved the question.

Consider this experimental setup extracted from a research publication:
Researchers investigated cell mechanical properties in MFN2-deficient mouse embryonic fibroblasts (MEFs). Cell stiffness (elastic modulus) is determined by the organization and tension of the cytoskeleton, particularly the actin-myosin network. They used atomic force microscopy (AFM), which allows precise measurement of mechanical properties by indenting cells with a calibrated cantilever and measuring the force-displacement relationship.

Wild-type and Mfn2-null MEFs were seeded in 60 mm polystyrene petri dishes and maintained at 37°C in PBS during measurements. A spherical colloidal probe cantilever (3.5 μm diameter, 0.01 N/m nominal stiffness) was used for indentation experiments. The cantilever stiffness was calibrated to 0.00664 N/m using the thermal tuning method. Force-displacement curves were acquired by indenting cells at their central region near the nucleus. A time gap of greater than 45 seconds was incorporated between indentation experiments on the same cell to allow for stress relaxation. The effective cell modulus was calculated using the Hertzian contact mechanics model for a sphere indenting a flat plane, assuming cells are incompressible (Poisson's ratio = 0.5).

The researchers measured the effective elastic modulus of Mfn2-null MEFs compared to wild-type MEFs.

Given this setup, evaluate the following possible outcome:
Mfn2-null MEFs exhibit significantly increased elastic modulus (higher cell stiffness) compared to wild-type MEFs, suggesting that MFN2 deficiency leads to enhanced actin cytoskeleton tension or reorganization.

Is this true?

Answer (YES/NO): NO